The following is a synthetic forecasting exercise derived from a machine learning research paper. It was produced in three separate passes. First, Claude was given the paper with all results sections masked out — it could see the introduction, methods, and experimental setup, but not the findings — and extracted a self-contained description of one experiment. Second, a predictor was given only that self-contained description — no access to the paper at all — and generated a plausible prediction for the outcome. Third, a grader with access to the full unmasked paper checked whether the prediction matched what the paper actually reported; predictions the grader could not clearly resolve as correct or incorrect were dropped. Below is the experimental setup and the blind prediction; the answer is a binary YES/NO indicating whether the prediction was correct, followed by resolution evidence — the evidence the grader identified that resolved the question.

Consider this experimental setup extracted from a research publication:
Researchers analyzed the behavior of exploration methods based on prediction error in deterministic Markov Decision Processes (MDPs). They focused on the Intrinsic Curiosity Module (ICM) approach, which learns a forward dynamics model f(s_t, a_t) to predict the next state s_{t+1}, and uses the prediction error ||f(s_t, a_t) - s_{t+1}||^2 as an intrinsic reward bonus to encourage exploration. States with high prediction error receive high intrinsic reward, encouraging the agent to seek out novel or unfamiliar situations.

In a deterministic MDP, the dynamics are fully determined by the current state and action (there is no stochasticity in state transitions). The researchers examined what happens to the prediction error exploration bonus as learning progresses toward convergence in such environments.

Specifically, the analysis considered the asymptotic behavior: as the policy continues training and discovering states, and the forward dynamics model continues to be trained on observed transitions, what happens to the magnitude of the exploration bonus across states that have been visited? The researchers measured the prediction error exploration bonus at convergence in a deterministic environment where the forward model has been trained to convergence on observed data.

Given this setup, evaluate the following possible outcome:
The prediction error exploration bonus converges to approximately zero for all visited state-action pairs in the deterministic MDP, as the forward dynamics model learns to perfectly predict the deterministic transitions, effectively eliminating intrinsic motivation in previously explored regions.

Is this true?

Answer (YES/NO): YES